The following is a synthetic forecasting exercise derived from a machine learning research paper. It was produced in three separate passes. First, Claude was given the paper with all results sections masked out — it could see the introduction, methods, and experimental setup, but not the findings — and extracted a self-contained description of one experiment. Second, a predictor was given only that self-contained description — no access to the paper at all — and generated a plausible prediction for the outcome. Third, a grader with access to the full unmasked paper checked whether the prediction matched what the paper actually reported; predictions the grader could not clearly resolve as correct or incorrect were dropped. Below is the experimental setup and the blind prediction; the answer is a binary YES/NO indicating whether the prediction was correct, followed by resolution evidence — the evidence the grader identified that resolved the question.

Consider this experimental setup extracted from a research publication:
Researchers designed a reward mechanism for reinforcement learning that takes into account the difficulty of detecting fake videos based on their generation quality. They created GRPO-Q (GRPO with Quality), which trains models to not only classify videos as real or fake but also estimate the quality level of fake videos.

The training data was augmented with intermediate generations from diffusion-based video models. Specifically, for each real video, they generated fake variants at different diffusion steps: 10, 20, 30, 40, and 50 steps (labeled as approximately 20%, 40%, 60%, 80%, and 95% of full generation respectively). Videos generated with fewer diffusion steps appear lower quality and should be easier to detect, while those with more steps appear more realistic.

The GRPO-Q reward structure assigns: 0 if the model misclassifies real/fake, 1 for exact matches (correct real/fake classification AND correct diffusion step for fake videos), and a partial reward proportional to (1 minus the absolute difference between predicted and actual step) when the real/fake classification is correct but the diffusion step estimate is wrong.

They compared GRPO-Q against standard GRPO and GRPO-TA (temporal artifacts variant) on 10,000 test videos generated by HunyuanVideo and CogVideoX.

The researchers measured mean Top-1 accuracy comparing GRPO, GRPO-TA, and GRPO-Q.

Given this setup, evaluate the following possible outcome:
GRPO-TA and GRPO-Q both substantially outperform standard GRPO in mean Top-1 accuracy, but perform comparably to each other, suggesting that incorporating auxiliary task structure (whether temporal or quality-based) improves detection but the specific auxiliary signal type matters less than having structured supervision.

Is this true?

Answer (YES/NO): NO